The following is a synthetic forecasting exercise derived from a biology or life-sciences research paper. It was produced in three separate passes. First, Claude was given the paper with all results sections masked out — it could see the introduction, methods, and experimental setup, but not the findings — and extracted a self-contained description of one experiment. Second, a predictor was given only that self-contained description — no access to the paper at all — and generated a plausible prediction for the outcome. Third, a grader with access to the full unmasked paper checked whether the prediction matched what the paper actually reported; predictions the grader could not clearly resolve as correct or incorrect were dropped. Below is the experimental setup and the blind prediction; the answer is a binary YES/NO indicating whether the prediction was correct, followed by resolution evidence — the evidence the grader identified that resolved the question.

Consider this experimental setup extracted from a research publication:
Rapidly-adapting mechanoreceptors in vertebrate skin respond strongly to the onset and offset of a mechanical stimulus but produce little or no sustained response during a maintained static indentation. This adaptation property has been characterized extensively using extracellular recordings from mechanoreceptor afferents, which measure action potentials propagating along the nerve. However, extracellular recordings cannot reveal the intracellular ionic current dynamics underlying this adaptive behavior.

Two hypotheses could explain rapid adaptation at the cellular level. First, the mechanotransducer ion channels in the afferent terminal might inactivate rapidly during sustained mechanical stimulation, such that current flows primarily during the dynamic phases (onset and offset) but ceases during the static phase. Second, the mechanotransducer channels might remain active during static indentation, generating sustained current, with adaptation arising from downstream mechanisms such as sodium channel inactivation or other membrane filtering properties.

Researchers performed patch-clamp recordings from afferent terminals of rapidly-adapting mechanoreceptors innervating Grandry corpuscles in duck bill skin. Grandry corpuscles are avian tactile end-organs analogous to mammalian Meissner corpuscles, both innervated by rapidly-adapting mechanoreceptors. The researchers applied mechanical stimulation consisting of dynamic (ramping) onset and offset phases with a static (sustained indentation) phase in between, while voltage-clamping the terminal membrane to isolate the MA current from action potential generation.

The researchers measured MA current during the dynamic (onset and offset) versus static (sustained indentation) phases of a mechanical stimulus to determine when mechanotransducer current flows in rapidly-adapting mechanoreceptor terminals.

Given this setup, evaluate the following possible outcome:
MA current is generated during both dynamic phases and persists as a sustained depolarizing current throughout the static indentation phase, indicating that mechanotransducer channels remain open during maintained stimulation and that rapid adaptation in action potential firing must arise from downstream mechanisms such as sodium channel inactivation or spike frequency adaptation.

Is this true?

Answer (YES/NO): NO